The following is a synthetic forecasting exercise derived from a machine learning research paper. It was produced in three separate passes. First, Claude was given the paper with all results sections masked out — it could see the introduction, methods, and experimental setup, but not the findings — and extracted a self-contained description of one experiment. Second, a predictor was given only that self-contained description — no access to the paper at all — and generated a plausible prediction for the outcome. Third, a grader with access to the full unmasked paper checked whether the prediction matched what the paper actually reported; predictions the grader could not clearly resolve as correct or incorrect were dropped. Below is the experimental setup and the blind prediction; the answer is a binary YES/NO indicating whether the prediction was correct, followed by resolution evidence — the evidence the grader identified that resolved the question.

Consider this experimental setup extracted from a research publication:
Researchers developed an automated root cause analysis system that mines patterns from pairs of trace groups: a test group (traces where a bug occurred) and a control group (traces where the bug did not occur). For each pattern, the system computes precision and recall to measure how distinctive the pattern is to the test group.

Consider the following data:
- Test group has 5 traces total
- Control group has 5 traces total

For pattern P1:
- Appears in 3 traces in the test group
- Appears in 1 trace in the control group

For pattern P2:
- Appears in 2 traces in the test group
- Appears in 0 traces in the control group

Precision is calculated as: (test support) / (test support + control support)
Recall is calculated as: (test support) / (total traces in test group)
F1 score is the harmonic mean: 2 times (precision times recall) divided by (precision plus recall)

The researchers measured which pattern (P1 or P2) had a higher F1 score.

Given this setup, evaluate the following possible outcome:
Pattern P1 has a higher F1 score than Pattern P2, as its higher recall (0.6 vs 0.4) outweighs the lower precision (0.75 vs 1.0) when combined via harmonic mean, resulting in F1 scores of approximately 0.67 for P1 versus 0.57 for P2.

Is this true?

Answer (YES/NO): YES